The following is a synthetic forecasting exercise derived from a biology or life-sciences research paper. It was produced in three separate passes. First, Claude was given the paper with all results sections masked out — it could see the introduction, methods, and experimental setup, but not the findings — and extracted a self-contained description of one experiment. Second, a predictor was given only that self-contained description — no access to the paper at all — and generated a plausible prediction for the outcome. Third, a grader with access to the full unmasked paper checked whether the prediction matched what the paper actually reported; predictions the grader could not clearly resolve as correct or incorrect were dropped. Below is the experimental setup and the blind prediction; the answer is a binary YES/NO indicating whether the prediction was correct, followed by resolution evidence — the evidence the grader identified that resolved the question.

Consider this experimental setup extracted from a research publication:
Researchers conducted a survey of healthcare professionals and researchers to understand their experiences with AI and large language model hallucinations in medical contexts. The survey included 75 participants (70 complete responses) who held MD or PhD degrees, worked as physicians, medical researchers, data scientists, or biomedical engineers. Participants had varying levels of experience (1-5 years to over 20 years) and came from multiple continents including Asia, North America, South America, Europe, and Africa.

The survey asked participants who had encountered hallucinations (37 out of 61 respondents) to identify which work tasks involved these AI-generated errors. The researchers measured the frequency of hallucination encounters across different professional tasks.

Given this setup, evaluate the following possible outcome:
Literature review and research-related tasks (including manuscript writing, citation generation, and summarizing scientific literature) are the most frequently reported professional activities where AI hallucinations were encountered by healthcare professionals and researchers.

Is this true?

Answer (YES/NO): YES